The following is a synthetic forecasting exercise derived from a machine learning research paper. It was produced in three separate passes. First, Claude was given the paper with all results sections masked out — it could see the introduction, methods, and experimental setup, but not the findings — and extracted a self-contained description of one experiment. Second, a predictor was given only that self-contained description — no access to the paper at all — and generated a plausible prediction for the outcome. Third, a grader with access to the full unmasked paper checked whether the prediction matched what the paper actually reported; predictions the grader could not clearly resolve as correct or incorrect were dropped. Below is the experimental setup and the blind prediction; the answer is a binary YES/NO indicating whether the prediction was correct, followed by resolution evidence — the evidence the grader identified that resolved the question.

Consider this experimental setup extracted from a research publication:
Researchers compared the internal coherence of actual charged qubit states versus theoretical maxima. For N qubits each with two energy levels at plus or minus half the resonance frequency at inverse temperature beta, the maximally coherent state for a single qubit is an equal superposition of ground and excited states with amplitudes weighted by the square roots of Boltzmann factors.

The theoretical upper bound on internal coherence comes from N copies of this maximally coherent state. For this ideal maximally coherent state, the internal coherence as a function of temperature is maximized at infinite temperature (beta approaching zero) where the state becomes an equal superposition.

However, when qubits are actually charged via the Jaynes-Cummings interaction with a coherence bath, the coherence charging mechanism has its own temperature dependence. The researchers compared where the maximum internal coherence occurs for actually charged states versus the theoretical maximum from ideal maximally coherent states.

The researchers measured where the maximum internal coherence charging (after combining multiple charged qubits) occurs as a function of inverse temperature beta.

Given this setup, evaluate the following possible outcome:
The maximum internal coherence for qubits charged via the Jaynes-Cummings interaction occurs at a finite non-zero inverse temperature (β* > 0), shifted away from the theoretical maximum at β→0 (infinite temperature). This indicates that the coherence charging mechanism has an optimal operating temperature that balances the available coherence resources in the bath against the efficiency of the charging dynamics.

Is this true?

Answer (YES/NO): YES